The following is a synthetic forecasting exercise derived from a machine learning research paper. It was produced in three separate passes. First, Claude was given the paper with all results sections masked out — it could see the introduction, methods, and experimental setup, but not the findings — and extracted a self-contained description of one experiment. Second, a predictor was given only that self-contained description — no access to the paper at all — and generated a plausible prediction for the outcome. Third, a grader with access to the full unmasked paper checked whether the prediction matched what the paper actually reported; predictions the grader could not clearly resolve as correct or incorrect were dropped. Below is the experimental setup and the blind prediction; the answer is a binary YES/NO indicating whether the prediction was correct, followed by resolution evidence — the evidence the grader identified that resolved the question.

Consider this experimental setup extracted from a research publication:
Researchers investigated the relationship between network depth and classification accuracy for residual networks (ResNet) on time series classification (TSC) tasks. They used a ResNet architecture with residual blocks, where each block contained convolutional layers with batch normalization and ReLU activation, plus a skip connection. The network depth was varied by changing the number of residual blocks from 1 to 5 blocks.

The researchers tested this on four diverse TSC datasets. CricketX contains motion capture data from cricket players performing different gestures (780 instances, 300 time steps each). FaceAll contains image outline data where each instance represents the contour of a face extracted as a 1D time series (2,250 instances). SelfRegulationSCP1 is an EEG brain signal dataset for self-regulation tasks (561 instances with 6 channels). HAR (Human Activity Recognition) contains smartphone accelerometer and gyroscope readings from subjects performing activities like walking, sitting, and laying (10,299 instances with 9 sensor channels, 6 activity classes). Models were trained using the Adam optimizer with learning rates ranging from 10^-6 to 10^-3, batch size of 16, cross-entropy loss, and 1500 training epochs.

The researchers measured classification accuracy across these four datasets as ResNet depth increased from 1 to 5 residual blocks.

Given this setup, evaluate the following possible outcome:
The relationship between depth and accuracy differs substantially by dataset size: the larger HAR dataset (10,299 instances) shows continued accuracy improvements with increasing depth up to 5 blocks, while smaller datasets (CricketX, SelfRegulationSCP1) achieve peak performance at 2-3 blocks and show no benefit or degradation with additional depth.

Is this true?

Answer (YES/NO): NO